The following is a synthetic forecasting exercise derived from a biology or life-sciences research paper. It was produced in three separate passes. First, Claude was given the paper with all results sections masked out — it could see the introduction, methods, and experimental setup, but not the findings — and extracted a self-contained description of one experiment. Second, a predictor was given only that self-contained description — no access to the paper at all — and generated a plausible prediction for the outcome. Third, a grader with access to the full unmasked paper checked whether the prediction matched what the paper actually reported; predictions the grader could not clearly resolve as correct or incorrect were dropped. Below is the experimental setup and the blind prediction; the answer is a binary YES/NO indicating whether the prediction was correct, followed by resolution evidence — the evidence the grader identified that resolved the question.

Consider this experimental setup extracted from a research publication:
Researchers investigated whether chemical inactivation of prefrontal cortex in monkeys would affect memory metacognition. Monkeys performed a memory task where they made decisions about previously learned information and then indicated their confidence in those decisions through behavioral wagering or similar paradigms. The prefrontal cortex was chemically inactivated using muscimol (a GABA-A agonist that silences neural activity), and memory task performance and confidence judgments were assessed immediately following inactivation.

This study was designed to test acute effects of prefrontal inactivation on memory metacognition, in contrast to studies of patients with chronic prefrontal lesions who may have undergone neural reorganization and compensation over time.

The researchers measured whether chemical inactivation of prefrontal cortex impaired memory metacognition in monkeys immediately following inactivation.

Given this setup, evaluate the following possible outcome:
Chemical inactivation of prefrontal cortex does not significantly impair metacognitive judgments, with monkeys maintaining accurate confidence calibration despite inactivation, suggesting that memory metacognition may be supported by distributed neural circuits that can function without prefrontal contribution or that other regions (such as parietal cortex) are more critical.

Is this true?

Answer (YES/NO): NO